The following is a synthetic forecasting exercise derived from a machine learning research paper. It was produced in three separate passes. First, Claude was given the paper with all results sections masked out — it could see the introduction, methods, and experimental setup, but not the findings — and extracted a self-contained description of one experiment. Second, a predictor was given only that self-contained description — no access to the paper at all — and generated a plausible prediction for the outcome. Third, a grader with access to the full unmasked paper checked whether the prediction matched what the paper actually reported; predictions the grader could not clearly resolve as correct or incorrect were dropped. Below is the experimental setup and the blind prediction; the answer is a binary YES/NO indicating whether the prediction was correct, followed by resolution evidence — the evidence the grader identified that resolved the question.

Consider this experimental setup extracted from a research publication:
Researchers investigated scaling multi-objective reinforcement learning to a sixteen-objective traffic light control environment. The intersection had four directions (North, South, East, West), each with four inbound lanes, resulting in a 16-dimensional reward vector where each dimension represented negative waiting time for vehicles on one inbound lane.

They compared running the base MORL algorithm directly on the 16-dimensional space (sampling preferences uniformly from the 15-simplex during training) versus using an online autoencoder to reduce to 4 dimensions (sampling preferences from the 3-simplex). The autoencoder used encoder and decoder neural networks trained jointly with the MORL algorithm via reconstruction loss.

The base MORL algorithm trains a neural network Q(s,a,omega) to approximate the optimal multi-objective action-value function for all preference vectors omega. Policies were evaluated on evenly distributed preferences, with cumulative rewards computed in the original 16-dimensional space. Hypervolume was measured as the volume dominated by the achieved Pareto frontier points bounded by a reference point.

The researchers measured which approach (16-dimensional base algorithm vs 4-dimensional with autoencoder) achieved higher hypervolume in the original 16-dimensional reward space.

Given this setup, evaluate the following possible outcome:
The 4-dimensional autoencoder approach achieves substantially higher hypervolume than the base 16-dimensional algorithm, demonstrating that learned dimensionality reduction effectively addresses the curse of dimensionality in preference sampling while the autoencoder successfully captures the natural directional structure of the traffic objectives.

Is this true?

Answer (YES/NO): NO